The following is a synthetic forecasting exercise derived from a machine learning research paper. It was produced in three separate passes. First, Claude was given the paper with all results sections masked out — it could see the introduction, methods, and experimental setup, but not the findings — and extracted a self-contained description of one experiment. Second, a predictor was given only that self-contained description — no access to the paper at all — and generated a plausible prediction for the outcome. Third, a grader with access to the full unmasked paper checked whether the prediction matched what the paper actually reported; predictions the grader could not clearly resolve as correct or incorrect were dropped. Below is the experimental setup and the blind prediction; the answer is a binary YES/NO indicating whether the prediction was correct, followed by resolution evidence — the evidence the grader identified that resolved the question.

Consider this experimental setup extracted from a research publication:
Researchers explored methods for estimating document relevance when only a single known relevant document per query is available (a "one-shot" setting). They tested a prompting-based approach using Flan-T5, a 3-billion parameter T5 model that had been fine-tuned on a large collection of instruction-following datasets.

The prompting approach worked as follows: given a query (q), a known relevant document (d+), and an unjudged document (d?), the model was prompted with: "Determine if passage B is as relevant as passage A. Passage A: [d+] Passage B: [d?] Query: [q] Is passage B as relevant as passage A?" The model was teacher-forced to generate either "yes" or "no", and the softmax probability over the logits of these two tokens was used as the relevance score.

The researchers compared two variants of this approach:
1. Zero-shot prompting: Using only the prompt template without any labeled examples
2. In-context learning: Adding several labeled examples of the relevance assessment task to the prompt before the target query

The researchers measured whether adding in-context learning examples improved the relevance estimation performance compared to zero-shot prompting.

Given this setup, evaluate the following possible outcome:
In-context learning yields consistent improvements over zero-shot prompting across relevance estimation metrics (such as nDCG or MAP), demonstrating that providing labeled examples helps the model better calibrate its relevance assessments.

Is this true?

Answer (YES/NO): NO